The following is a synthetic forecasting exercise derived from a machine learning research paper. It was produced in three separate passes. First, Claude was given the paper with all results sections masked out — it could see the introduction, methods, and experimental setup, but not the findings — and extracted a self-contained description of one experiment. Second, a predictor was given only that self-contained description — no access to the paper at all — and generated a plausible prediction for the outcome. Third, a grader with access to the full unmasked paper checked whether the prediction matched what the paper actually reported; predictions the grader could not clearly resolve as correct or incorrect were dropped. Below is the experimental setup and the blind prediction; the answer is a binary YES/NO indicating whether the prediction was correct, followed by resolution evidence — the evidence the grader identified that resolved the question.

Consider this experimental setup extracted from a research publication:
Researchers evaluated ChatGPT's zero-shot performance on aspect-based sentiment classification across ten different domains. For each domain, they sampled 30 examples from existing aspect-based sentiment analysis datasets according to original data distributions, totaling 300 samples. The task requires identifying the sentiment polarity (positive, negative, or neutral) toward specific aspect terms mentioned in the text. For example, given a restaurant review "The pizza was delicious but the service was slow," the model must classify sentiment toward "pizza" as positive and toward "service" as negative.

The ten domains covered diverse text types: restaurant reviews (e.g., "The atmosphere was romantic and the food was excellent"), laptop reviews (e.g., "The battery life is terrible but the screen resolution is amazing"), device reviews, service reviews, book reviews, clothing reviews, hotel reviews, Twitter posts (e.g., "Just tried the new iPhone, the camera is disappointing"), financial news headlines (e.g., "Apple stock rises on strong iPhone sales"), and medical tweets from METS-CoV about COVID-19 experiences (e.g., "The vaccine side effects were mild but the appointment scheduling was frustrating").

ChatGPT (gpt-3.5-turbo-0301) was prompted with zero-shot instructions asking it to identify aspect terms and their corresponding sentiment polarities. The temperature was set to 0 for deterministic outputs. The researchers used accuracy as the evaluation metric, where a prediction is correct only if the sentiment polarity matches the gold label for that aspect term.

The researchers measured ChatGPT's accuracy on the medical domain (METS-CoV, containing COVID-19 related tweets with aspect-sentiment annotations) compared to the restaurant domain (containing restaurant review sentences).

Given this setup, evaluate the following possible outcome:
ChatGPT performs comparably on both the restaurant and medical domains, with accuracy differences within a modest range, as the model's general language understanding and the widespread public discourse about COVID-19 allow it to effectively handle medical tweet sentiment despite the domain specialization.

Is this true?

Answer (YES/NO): NO